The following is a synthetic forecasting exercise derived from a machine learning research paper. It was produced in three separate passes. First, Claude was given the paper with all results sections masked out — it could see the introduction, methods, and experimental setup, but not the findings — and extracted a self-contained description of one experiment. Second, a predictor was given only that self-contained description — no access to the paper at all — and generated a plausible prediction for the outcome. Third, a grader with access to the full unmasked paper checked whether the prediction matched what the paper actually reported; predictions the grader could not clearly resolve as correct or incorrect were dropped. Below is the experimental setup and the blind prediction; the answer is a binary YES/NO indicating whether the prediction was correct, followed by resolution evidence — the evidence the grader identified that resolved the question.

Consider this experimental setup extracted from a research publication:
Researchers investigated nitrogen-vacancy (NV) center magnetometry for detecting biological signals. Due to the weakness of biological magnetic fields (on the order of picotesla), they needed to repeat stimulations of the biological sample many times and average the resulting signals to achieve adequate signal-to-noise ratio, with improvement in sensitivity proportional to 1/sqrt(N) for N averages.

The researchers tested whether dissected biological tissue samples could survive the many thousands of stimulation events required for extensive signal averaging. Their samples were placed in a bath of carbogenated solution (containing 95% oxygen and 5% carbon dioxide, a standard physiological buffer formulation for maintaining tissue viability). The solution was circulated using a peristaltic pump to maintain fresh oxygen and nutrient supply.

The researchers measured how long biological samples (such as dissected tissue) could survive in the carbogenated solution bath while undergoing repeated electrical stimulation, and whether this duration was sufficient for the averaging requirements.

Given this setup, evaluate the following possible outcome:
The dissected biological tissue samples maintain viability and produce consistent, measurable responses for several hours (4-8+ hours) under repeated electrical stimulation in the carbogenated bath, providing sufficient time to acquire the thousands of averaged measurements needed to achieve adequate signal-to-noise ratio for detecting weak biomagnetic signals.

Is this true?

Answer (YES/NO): YES